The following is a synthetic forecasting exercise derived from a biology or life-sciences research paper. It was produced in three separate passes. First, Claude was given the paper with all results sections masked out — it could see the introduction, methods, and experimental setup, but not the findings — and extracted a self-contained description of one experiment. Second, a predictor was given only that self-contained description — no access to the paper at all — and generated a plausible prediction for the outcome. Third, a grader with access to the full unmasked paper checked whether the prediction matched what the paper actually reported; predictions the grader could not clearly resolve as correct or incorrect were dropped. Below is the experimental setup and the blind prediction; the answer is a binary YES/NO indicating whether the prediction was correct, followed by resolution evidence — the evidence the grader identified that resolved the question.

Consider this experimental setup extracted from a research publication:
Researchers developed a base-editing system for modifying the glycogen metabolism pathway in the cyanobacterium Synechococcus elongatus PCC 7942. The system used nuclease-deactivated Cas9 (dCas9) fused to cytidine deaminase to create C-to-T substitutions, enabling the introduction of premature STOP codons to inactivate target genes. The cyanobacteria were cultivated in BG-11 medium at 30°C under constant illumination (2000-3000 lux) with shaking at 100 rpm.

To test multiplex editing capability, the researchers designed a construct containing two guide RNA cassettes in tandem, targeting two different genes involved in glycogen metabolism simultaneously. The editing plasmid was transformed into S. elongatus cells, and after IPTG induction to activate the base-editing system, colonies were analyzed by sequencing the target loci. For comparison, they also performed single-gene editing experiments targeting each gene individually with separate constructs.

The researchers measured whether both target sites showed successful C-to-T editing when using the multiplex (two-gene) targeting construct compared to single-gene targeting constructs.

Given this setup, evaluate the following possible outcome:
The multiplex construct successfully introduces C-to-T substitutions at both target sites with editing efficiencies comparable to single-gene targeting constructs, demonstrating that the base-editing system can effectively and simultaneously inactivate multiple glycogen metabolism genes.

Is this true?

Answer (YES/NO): YES